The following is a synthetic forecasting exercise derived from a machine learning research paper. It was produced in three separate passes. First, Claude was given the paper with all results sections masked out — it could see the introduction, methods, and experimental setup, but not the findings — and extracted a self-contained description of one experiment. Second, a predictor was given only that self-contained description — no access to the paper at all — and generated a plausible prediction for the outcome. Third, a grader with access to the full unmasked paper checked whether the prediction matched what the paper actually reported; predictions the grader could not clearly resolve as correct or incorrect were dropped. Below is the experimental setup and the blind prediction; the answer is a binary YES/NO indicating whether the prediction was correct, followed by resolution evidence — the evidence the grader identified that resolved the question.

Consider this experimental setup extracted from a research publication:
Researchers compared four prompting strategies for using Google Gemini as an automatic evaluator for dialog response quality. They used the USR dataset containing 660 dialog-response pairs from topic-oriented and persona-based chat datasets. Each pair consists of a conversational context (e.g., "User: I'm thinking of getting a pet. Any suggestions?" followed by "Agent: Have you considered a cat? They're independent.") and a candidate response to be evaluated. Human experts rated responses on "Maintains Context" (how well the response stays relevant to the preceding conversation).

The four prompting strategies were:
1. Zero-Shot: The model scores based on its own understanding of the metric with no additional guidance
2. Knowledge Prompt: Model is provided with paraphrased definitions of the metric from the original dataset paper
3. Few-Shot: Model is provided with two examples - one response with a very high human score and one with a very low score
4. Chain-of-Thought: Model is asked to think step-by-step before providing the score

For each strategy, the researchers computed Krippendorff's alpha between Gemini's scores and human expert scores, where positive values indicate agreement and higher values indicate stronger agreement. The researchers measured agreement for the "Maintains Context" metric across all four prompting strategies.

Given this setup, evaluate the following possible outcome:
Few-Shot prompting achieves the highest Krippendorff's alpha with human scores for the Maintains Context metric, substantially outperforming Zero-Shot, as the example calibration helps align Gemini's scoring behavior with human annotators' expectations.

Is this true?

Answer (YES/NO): YES